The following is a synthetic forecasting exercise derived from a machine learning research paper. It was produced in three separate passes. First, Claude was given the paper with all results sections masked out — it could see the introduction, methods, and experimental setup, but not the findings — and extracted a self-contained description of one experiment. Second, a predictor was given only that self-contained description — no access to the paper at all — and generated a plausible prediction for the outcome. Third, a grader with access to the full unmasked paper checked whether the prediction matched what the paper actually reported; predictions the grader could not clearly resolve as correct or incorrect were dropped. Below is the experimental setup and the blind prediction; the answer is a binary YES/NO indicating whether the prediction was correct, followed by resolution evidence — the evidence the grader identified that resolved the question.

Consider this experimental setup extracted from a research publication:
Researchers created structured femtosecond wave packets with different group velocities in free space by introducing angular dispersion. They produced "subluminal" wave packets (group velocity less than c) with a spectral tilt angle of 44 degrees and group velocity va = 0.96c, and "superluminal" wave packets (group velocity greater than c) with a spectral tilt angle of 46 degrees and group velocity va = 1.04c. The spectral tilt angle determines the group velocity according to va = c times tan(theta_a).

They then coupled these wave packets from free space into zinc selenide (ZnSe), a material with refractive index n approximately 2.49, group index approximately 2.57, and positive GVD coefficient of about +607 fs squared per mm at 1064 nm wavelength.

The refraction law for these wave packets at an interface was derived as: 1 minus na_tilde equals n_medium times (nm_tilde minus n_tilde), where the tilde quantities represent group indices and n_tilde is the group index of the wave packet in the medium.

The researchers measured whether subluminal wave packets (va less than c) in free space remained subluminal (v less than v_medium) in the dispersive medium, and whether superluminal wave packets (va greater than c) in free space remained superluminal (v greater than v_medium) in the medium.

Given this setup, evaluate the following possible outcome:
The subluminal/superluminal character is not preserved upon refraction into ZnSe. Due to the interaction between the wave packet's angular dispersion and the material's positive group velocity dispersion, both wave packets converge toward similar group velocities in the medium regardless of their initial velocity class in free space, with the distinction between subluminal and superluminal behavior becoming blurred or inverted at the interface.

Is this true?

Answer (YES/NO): NO